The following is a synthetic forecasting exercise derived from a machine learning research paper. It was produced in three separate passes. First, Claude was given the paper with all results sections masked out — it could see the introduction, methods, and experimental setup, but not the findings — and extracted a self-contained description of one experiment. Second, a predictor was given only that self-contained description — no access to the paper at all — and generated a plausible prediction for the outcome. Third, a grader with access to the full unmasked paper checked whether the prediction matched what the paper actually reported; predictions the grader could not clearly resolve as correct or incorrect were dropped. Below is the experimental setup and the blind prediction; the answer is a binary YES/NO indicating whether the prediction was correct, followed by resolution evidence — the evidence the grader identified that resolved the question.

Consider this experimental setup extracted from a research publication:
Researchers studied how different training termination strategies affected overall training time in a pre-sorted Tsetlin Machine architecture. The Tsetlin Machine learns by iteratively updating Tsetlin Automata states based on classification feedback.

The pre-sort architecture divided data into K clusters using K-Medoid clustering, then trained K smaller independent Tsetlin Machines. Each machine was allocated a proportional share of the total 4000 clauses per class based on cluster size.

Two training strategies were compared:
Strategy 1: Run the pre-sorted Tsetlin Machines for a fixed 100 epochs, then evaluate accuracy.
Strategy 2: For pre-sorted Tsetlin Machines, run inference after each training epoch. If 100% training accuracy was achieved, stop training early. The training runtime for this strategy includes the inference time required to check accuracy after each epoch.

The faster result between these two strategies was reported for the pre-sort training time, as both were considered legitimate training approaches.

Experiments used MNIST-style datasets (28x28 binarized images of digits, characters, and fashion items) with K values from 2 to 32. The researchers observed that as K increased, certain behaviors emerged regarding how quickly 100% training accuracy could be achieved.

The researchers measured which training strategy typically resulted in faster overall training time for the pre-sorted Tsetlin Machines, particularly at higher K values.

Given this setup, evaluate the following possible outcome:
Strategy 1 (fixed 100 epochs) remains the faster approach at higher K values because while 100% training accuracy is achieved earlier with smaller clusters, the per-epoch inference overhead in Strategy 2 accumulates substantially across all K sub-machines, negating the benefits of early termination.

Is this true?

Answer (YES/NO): NO